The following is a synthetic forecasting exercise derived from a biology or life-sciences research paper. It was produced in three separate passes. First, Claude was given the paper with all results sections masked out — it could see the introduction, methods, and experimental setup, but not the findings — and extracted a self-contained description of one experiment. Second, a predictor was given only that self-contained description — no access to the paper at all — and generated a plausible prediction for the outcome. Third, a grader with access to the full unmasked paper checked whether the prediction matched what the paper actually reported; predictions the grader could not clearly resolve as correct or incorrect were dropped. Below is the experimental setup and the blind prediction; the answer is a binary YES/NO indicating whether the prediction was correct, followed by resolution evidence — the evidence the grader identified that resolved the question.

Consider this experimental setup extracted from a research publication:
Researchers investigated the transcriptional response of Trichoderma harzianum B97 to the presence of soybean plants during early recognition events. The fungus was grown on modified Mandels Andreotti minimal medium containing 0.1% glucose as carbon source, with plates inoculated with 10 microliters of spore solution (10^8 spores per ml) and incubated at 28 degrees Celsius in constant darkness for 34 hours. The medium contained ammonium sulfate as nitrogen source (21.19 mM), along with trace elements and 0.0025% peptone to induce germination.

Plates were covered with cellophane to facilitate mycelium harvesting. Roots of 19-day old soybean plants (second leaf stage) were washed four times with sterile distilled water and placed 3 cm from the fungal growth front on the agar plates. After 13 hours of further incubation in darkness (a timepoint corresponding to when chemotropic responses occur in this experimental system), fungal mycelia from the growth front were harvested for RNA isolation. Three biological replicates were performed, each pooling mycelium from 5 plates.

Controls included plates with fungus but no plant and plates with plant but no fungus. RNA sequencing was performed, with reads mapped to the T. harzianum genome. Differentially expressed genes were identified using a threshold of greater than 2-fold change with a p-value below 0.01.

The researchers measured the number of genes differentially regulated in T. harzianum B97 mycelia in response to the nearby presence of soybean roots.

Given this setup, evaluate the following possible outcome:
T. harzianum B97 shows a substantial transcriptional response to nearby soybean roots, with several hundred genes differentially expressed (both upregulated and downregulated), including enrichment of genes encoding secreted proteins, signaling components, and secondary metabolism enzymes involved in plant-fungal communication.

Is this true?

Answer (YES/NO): NO